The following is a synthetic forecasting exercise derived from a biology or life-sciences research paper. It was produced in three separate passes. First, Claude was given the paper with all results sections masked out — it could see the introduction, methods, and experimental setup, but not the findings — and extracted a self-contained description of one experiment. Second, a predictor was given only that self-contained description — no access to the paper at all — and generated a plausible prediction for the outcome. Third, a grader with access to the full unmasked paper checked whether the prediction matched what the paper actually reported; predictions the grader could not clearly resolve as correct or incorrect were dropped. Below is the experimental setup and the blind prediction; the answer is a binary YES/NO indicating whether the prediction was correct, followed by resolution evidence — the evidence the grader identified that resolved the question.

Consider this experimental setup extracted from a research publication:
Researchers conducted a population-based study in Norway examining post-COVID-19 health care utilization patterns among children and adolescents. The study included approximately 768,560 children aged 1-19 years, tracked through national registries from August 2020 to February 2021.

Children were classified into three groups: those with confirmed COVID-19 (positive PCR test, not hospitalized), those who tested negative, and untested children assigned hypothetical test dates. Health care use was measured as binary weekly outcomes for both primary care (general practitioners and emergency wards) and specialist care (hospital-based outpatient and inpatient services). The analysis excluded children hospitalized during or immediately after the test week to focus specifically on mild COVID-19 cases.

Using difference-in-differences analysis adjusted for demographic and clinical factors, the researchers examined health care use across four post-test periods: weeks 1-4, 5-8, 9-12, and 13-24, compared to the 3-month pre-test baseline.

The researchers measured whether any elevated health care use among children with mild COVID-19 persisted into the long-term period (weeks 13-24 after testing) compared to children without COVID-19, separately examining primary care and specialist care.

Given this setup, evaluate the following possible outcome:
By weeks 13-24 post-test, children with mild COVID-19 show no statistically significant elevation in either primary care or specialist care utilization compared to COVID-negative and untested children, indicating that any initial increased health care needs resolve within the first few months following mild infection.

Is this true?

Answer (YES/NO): NO